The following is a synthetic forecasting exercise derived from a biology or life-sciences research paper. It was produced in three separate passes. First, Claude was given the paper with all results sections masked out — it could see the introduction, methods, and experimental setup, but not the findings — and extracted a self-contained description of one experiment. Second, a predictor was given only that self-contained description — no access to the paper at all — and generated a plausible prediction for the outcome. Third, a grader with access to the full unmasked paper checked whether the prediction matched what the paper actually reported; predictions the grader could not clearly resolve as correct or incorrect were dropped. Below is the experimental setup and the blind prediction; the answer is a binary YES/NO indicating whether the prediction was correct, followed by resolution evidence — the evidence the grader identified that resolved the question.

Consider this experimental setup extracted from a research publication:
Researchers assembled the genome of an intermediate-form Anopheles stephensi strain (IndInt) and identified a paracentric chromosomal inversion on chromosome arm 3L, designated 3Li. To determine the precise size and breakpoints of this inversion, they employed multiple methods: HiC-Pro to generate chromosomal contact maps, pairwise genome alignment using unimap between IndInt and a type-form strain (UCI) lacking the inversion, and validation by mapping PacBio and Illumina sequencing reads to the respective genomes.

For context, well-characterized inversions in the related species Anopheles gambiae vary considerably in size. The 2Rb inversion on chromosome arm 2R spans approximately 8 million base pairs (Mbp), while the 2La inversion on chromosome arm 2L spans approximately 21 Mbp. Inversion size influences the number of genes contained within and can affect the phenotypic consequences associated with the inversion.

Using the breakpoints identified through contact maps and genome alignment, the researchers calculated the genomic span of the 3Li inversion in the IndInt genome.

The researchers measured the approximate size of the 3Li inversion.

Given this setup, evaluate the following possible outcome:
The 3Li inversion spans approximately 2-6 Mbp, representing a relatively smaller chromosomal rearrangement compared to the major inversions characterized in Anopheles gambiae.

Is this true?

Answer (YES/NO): NO